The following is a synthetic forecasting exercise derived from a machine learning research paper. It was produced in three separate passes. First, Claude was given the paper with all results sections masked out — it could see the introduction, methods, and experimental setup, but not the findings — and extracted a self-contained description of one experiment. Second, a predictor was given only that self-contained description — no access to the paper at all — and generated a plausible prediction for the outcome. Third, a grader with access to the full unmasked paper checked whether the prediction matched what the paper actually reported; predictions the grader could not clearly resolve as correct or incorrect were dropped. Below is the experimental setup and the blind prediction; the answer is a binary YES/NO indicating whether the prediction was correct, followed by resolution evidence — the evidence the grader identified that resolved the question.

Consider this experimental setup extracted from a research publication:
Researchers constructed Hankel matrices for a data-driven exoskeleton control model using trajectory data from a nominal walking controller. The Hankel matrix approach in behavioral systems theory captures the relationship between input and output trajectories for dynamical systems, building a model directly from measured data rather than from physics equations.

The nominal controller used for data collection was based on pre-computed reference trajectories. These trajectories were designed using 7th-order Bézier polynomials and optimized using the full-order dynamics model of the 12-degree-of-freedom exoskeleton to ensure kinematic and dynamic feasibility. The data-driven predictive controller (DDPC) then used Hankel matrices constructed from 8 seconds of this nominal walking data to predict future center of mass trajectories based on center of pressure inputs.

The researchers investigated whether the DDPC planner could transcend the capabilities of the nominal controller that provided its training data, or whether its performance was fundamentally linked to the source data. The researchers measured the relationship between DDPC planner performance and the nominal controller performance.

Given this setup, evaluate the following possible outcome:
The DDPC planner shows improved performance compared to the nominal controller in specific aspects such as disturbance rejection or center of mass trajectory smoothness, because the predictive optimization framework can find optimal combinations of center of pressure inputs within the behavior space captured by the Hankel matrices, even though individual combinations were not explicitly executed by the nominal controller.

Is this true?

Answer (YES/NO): YES